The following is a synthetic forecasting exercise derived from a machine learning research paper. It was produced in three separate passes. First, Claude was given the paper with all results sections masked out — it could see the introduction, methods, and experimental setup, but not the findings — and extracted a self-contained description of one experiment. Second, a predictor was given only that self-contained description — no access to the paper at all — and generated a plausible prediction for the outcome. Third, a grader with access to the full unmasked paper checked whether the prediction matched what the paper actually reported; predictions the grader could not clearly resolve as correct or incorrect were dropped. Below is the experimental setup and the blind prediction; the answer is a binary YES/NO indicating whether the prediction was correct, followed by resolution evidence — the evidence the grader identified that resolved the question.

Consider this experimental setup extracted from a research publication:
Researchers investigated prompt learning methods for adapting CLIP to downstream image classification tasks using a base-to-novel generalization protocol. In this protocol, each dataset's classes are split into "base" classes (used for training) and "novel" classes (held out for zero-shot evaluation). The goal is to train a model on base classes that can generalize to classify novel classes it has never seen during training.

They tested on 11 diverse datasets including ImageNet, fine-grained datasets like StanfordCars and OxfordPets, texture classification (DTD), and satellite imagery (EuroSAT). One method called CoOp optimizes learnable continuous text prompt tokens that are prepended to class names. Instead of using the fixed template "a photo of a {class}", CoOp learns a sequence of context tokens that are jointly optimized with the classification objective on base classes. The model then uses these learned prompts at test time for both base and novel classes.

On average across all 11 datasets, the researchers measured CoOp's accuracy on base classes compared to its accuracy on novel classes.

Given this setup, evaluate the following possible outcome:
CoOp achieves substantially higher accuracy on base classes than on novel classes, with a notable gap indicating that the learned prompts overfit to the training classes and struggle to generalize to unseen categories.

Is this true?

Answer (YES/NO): YES